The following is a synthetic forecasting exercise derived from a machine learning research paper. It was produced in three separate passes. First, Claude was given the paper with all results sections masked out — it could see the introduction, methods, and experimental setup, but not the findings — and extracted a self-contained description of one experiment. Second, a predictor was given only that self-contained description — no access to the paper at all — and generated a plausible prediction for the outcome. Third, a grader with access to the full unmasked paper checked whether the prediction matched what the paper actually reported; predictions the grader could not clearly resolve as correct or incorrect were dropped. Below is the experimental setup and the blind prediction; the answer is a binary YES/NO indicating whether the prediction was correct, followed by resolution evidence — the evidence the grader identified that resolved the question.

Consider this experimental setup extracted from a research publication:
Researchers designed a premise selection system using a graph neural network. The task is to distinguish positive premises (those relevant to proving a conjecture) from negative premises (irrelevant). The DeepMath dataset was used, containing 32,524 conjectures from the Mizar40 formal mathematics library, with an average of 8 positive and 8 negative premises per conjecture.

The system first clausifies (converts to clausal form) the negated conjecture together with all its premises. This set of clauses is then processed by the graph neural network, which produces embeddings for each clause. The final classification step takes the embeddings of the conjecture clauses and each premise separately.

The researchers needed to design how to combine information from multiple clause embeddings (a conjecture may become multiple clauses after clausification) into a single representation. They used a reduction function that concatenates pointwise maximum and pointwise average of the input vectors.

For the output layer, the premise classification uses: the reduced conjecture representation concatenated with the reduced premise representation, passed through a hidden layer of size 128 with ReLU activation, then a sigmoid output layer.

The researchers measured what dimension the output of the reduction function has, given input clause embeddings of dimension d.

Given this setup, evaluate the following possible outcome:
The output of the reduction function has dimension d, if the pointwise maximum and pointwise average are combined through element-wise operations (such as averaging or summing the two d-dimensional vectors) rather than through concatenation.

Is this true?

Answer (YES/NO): NO